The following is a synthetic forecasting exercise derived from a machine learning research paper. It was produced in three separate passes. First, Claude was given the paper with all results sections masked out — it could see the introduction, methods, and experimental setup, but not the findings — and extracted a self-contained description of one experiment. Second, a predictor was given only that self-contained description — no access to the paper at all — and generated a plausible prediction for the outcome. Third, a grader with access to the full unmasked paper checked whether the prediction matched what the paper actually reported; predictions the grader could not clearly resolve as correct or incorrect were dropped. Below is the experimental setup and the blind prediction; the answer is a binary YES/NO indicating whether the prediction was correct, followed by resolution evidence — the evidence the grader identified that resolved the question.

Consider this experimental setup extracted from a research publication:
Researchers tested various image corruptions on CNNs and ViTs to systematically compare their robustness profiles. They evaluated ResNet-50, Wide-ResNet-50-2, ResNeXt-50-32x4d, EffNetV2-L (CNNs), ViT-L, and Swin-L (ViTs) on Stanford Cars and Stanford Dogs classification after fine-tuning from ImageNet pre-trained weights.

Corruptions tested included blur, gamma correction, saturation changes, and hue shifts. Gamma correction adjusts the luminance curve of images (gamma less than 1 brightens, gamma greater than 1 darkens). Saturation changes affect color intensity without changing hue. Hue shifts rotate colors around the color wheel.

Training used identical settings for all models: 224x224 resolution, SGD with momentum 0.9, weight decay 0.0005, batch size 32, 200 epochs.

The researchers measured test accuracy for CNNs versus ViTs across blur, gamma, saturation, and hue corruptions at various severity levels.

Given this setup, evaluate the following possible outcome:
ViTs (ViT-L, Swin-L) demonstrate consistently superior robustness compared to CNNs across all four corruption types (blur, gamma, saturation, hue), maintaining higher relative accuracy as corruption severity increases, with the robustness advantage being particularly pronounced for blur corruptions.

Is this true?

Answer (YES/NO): NO